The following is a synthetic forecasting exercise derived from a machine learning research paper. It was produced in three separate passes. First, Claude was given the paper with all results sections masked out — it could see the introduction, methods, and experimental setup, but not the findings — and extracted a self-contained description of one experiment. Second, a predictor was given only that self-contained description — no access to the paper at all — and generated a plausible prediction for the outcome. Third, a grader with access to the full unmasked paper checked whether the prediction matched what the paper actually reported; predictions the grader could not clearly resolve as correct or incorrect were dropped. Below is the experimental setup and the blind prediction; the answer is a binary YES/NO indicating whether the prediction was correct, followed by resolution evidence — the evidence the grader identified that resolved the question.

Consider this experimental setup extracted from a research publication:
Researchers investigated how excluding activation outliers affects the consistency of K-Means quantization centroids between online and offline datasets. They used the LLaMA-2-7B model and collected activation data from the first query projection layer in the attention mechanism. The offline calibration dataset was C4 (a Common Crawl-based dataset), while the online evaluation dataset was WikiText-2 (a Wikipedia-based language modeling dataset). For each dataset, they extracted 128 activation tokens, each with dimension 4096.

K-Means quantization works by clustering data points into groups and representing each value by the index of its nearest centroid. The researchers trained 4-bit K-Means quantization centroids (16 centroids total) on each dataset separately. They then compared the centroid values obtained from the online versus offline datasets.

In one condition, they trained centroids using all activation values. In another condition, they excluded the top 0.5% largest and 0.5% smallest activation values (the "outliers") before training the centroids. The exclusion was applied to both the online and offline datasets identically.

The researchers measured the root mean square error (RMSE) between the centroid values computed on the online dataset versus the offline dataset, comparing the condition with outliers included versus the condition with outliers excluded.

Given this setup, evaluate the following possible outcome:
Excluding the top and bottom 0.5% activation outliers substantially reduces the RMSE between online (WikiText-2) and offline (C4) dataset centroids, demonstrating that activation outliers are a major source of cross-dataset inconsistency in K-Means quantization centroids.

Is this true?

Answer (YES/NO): YES